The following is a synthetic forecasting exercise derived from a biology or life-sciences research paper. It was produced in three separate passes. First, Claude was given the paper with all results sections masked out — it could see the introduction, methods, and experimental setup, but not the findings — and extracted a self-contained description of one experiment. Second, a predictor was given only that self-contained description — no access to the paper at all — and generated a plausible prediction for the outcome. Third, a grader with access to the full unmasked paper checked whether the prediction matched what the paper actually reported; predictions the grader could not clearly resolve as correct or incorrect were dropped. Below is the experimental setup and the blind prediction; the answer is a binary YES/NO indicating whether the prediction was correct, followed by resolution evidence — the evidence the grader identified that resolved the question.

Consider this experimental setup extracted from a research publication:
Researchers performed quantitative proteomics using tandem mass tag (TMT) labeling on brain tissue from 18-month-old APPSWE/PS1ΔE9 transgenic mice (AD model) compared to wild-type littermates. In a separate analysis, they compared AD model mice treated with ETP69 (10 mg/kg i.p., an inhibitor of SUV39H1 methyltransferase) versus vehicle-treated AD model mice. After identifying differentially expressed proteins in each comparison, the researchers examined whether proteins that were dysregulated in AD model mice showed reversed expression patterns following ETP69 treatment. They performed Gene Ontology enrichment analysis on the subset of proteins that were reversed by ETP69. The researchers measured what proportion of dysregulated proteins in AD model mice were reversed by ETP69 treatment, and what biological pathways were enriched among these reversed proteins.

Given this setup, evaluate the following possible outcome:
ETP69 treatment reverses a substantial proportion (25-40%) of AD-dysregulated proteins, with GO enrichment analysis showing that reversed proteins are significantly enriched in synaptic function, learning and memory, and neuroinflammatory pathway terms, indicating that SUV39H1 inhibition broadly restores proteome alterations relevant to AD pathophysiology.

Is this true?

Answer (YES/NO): NO